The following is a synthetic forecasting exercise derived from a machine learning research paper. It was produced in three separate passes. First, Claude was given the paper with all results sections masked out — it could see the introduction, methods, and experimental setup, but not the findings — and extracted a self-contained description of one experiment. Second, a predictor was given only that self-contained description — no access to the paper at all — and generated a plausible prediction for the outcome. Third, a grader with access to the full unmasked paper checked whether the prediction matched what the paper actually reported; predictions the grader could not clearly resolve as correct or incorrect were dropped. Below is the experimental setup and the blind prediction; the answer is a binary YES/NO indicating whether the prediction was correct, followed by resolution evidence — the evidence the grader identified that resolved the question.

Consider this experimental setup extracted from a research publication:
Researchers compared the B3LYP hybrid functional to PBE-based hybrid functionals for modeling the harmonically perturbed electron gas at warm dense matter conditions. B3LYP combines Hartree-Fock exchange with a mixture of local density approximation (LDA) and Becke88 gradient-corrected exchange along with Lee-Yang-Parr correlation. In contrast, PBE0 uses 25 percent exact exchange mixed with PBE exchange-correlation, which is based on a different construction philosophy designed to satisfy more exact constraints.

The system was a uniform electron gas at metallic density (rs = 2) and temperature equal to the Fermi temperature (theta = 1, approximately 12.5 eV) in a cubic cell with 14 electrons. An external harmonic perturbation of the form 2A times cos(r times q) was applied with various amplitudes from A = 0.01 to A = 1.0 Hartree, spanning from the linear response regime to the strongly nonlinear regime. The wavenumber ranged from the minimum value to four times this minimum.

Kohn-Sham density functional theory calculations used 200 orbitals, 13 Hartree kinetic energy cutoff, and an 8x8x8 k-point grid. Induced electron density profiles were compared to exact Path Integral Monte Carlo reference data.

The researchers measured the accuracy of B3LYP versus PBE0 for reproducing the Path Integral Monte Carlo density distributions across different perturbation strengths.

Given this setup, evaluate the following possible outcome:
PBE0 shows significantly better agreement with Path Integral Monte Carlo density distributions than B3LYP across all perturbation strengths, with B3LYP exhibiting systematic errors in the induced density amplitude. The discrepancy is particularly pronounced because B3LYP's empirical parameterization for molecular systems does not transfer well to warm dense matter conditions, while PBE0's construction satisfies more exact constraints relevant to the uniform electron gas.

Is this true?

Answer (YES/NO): NO